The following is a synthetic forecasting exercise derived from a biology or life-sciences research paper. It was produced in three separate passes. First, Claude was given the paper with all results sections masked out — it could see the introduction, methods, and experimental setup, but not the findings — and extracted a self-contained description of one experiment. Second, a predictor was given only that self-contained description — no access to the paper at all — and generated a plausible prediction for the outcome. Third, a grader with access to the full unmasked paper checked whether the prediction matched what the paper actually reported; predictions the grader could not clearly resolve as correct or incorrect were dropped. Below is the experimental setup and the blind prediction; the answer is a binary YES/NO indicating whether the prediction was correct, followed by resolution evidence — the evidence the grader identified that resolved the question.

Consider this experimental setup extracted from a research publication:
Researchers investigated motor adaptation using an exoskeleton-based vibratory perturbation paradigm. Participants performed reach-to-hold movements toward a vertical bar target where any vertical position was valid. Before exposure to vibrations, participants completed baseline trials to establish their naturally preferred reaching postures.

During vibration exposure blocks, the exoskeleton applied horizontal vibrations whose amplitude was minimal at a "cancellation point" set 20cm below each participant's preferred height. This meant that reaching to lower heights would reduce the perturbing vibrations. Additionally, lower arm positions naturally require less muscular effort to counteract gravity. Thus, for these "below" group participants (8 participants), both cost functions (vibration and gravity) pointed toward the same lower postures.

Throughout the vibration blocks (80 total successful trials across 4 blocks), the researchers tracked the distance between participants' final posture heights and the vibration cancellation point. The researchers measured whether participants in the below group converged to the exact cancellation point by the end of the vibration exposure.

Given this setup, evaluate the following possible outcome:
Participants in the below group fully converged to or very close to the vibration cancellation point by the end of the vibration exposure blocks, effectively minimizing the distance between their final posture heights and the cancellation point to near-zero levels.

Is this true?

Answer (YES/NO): NO